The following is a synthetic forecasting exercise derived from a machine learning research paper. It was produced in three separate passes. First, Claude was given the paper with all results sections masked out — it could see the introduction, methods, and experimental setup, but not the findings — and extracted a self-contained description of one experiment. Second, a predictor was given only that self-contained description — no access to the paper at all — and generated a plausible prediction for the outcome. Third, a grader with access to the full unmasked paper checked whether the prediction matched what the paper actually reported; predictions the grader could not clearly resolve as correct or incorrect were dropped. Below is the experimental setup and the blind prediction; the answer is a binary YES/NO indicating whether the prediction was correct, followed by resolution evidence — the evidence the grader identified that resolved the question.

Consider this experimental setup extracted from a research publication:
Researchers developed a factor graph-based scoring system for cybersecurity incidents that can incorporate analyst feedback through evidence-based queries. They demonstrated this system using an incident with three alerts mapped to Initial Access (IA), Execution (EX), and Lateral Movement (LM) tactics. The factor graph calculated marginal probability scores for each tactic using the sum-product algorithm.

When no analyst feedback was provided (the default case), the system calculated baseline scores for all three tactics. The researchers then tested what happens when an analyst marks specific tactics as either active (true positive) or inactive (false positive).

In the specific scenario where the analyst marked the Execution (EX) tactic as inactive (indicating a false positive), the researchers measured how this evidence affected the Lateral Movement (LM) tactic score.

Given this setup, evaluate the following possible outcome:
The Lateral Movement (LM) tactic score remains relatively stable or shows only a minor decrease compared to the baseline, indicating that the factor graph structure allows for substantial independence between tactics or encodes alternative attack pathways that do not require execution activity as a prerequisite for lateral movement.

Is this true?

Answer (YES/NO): NO